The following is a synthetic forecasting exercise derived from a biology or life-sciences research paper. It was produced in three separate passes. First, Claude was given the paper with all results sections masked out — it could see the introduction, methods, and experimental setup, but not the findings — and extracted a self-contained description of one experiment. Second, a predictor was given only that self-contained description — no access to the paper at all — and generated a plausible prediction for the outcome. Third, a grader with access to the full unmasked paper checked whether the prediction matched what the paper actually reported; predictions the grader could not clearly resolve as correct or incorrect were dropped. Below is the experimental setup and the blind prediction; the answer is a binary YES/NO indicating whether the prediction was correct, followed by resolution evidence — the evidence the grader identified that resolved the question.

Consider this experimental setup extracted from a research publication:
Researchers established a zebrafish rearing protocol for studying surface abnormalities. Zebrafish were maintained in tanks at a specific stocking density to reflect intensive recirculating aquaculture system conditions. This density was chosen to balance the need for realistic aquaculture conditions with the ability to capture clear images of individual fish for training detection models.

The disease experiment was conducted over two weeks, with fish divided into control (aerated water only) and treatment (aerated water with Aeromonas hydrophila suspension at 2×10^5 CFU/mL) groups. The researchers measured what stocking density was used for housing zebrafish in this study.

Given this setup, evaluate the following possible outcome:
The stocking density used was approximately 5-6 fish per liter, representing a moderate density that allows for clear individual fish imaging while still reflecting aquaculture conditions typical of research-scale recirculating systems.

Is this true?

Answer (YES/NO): NO